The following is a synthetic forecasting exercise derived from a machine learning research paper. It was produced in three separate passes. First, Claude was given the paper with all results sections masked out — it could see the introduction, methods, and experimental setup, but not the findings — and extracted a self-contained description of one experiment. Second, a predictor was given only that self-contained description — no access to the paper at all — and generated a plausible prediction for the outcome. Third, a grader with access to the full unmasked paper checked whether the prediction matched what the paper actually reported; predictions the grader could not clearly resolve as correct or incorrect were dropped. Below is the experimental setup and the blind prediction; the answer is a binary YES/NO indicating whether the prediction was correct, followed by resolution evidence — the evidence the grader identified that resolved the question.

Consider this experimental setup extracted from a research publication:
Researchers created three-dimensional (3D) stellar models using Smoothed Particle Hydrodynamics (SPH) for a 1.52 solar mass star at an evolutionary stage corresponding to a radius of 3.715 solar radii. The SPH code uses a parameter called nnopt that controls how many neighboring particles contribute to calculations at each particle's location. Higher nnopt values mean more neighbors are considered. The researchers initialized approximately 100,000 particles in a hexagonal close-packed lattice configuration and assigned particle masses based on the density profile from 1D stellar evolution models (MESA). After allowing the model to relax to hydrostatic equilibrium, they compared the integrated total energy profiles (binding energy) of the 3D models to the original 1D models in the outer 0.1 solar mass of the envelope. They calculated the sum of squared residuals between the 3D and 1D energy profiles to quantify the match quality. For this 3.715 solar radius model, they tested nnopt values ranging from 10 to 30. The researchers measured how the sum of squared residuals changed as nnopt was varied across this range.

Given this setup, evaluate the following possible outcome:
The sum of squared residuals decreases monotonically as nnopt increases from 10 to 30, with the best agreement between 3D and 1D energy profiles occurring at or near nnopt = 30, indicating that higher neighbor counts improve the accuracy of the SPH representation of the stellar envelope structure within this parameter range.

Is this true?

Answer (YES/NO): NO